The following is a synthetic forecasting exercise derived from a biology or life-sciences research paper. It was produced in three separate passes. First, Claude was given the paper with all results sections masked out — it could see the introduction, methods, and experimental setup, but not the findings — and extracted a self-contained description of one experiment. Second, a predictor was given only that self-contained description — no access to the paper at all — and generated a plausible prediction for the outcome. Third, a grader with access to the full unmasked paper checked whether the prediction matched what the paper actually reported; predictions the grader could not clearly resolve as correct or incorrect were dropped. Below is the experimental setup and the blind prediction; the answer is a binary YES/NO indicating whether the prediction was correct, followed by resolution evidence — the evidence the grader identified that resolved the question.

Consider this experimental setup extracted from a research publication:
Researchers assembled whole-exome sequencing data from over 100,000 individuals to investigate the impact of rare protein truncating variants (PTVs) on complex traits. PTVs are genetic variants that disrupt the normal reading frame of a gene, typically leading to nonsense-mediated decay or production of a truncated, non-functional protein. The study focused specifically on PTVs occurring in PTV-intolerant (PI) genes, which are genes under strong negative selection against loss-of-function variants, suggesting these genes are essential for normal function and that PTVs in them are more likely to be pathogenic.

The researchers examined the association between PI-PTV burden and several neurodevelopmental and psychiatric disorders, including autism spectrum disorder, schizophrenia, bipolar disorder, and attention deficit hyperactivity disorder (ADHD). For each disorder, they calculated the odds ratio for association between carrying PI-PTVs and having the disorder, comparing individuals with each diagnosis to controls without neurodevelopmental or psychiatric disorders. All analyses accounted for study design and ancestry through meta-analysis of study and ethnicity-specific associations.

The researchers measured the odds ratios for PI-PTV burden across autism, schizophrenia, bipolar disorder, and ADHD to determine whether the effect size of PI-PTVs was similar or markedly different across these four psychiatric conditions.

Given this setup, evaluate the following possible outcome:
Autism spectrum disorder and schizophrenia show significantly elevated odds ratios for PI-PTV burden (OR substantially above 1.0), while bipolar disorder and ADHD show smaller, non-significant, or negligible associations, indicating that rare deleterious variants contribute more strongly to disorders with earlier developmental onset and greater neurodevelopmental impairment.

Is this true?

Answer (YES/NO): NO